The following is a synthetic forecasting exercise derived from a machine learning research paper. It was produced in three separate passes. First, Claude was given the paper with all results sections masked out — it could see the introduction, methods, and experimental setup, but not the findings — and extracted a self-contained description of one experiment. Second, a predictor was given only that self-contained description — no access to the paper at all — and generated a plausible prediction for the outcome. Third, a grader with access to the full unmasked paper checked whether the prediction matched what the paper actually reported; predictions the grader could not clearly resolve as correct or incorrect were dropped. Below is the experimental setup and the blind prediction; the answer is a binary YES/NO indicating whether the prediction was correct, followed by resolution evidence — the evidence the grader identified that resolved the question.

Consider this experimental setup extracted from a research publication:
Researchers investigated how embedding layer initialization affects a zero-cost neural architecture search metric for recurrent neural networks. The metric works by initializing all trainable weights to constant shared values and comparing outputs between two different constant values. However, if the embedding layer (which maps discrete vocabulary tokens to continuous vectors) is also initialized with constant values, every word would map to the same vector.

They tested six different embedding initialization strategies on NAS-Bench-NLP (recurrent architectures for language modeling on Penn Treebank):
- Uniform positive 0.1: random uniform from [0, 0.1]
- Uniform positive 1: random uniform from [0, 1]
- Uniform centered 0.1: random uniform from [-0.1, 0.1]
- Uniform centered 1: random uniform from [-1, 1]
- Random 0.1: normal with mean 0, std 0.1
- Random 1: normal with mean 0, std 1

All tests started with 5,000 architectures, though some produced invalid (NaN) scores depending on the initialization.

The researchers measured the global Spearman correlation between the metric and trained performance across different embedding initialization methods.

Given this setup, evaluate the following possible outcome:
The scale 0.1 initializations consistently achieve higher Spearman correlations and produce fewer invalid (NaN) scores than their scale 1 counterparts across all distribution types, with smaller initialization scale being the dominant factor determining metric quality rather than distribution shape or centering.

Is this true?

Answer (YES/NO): NO